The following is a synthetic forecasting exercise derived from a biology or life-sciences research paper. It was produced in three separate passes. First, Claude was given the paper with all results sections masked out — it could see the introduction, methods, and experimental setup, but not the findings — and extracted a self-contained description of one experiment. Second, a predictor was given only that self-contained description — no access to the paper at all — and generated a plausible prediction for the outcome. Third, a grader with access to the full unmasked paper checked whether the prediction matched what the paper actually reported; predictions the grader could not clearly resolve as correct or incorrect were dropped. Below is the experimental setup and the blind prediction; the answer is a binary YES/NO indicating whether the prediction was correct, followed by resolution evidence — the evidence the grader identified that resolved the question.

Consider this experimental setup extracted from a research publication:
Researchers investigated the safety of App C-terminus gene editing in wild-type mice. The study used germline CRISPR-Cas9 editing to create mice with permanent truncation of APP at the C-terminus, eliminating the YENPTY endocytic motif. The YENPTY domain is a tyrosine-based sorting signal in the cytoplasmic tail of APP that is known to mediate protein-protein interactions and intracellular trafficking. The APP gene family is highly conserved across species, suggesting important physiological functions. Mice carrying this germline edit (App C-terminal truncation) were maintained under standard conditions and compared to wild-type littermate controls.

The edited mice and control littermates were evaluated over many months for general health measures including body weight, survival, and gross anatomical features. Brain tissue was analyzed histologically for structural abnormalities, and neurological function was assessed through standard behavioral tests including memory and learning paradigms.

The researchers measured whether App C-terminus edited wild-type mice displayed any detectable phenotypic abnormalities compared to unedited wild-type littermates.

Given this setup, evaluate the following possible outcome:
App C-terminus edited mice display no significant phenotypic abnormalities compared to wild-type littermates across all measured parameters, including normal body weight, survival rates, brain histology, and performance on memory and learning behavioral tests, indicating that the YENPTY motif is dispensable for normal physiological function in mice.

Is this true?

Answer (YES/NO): YES